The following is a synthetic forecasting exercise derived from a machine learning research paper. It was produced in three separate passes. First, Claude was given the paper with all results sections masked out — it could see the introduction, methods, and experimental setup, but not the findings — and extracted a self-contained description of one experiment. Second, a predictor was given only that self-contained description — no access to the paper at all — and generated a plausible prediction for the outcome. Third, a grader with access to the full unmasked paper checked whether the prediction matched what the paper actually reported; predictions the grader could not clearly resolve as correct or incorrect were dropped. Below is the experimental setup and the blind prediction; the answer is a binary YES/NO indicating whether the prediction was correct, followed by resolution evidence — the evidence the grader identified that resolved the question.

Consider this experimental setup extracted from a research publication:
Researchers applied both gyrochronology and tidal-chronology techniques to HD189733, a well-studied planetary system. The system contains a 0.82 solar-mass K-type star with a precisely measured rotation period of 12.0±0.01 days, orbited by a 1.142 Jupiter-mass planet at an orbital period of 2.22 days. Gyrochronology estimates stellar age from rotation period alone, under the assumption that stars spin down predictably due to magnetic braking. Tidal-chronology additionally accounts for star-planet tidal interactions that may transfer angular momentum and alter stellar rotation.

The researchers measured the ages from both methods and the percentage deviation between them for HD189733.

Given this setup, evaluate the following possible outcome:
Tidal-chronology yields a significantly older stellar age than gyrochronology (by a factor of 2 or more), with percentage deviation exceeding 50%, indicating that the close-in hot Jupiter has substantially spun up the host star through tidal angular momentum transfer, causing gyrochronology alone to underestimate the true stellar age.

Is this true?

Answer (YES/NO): NO